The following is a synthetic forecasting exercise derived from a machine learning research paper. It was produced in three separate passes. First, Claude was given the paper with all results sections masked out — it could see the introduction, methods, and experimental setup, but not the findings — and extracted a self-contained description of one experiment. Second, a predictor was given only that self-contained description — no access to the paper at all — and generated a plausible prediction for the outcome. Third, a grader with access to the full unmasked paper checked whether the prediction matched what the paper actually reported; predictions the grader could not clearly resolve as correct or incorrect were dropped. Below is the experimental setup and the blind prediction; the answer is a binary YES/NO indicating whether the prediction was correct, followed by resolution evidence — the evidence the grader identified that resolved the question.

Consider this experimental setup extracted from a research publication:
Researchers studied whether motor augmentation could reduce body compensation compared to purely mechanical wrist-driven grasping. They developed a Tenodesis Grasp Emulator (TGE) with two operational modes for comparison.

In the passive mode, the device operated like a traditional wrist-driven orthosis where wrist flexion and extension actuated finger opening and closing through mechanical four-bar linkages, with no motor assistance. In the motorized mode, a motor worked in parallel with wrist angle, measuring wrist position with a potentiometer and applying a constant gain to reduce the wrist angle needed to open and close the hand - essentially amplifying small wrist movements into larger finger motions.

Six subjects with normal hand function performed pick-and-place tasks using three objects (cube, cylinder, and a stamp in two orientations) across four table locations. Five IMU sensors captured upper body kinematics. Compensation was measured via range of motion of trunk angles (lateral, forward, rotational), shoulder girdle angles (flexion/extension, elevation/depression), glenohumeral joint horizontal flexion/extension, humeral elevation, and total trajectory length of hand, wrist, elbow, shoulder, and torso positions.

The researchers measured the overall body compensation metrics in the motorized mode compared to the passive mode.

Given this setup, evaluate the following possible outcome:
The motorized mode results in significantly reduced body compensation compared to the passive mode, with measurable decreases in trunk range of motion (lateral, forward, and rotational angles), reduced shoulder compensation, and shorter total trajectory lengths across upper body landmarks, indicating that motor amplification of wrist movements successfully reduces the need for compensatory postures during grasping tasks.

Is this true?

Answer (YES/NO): NO